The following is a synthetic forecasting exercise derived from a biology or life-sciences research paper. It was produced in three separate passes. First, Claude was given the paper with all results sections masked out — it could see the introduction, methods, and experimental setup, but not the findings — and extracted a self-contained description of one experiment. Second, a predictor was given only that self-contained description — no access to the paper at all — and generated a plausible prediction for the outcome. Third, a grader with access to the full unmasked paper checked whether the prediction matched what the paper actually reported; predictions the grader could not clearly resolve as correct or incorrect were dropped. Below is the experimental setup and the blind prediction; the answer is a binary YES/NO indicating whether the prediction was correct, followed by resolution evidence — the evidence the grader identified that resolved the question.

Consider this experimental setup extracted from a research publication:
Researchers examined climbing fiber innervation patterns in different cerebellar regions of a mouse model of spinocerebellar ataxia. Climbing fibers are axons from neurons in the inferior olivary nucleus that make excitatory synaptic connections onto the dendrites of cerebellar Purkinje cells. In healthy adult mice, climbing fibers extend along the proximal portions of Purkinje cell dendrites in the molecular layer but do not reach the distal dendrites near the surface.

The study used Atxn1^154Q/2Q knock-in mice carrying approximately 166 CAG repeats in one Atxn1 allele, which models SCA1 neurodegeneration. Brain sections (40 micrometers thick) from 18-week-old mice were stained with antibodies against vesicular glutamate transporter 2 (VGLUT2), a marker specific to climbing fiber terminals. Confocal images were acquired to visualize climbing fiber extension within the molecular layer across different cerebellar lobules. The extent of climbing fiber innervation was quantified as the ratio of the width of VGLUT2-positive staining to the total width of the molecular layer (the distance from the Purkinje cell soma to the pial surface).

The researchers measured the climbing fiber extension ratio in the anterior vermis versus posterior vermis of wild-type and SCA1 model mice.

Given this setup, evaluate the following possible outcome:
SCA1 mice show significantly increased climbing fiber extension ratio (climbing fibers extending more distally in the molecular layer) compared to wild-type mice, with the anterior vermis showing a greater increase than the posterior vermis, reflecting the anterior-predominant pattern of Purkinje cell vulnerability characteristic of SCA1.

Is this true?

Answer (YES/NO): NO